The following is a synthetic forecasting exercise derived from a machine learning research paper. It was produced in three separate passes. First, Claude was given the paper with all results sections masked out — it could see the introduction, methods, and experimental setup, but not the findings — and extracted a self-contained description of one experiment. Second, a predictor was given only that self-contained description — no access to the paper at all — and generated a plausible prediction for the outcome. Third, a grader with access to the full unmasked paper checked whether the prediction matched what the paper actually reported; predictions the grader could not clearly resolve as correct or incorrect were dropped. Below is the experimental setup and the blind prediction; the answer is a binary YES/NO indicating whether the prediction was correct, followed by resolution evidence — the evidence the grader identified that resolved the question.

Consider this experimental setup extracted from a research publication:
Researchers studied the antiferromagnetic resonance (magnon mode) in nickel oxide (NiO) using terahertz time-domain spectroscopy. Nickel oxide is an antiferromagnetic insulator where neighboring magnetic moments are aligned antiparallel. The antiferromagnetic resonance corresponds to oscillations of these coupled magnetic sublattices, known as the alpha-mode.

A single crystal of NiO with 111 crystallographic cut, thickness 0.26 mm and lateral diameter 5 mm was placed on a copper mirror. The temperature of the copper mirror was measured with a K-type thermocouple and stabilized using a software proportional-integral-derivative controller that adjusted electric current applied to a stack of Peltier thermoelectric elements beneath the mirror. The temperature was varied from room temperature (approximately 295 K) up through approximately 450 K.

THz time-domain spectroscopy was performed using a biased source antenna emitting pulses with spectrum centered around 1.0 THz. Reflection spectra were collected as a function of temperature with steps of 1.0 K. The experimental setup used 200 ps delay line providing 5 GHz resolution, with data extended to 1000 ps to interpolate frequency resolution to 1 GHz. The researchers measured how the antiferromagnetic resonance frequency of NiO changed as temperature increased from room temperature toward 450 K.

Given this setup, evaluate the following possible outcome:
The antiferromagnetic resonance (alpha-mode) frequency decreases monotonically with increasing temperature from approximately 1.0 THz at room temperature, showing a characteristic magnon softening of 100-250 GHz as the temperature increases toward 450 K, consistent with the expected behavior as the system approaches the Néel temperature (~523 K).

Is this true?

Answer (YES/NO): NO